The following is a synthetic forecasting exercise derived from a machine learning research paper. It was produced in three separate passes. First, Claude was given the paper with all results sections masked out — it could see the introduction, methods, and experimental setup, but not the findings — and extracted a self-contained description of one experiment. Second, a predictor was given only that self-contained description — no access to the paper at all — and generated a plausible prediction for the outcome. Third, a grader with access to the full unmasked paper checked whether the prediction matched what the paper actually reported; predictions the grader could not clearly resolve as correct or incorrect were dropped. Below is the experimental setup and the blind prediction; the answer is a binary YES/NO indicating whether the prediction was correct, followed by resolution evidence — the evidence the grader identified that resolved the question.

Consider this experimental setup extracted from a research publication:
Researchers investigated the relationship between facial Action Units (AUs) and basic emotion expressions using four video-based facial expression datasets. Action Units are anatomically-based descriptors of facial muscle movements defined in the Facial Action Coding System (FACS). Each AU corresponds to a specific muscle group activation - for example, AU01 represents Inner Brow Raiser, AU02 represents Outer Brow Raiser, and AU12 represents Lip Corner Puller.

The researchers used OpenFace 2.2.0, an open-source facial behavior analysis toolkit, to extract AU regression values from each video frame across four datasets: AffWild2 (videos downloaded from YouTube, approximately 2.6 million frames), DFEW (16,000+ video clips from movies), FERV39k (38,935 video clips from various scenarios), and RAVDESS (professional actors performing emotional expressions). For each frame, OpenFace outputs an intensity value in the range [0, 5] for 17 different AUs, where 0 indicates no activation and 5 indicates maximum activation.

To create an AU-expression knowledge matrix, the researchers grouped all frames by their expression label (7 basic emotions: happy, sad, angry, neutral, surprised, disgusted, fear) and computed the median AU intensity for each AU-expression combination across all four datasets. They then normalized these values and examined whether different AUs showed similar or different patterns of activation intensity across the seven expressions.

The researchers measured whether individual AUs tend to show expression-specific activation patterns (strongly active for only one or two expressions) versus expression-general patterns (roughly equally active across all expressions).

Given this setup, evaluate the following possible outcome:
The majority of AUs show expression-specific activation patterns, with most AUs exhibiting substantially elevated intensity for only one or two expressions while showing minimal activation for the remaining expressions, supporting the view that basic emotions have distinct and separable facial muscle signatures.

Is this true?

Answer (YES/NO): NO